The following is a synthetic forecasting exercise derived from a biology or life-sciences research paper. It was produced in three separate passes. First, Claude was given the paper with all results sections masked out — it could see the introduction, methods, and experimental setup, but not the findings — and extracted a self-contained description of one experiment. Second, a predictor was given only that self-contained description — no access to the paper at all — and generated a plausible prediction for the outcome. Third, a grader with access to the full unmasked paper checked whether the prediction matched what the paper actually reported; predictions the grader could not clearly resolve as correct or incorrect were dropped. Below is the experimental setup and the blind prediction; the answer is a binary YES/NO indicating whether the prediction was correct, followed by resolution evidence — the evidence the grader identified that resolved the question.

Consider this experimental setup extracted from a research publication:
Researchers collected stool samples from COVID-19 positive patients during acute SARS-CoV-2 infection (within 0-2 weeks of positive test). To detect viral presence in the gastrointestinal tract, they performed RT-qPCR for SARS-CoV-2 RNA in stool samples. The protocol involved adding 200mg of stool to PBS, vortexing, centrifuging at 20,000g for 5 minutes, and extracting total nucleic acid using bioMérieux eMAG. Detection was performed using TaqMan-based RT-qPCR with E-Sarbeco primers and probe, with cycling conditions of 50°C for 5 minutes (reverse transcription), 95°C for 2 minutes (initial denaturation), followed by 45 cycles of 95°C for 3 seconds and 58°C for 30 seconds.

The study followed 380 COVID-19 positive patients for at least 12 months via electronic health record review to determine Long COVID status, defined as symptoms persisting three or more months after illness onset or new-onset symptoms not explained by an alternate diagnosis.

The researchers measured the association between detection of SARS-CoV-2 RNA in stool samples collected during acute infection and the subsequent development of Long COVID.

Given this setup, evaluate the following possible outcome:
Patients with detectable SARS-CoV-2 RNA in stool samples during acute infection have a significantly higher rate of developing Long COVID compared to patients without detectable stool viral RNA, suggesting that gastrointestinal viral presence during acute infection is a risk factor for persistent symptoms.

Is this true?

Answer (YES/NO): NO